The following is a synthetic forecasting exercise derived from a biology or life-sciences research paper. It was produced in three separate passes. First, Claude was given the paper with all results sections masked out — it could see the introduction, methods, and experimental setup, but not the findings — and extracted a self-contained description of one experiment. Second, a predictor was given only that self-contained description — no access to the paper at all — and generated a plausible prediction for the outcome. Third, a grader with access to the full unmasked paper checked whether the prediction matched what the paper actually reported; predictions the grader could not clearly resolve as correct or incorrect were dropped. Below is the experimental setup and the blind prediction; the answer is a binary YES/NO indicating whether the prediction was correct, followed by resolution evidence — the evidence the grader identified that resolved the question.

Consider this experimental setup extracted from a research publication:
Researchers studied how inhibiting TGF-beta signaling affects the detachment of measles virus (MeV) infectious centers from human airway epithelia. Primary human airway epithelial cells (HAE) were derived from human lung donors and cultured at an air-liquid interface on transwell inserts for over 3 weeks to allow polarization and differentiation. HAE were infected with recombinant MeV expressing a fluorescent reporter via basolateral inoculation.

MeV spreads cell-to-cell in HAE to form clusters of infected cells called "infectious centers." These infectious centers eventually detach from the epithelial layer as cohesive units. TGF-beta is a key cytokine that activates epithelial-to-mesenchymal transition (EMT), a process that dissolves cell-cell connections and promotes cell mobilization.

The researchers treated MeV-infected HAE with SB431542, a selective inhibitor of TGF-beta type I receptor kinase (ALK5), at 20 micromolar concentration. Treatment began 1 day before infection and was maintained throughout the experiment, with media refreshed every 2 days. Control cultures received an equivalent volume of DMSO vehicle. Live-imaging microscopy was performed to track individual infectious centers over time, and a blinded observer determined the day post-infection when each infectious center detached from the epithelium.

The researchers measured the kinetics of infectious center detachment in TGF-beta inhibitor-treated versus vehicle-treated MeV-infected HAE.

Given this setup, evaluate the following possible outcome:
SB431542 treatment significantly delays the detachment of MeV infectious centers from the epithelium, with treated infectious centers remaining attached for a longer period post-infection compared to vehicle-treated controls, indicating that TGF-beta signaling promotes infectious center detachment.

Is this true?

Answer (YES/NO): YES